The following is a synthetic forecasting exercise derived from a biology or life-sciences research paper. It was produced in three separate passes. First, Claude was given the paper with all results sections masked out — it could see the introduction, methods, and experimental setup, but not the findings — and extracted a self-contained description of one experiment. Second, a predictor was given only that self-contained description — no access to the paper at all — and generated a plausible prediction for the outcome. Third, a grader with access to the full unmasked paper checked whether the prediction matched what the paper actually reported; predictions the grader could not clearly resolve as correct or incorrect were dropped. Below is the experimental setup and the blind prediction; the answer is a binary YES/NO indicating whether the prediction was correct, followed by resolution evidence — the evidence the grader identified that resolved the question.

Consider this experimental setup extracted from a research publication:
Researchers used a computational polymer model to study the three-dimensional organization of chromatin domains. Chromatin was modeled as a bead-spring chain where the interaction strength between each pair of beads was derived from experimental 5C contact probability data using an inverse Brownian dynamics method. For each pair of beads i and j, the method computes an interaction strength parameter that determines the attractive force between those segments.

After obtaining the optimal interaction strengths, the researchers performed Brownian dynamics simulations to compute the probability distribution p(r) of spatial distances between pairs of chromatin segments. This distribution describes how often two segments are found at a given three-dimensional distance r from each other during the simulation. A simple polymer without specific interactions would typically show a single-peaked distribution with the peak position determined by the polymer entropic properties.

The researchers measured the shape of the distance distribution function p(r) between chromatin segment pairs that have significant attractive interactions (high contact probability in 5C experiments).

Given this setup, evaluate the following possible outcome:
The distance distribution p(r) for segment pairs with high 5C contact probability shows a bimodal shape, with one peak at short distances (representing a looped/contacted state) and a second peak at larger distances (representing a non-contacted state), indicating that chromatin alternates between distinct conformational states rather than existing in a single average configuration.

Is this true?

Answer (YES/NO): YES